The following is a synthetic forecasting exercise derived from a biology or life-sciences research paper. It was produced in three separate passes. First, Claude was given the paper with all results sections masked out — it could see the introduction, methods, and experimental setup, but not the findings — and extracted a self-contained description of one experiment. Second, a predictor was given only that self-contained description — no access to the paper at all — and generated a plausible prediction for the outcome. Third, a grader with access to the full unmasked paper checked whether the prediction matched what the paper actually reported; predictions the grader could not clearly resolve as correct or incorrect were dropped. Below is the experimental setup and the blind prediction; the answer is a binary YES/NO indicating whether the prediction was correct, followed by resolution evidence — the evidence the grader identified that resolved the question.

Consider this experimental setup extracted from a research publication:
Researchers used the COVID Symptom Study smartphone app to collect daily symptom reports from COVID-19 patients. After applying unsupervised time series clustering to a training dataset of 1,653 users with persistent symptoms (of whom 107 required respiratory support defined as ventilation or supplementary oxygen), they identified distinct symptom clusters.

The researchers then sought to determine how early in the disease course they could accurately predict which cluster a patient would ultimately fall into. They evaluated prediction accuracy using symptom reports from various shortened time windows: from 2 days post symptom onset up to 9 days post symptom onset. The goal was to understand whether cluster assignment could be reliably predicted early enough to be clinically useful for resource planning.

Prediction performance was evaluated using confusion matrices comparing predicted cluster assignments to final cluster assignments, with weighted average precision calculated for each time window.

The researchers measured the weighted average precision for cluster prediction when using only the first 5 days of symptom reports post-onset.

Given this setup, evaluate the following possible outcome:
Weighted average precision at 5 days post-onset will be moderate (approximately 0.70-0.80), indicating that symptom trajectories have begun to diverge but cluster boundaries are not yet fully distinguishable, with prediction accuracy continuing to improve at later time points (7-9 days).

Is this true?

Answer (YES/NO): YES